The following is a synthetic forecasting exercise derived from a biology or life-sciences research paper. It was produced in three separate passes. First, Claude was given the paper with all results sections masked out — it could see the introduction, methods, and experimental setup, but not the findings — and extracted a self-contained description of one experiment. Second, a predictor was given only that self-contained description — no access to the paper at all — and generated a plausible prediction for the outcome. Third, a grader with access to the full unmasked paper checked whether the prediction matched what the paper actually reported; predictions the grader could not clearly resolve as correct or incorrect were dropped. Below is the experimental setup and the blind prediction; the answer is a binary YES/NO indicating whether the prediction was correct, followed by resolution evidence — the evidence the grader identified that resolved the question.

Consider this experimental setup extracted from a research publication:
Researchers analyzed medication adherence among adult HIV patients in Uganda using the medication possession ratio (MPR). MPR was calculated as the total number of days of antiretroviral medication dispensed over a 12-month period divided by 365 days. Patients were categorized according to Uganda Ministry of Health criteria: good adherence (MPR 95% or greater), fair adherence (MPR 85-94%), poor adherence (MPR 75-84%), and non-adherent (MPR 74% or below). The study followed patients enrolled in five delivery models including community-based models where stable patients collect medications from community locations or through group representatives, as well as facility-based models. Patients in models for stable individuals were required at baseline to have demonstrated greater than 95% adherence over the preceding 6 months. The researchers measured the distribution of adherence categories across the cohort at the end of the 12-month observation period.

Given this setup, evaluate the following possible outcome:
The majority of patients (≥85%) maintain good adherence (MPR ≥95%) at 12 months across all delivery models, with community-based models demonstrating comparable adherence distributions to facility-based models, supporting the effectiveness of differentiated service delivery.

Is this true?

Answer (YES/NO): NO